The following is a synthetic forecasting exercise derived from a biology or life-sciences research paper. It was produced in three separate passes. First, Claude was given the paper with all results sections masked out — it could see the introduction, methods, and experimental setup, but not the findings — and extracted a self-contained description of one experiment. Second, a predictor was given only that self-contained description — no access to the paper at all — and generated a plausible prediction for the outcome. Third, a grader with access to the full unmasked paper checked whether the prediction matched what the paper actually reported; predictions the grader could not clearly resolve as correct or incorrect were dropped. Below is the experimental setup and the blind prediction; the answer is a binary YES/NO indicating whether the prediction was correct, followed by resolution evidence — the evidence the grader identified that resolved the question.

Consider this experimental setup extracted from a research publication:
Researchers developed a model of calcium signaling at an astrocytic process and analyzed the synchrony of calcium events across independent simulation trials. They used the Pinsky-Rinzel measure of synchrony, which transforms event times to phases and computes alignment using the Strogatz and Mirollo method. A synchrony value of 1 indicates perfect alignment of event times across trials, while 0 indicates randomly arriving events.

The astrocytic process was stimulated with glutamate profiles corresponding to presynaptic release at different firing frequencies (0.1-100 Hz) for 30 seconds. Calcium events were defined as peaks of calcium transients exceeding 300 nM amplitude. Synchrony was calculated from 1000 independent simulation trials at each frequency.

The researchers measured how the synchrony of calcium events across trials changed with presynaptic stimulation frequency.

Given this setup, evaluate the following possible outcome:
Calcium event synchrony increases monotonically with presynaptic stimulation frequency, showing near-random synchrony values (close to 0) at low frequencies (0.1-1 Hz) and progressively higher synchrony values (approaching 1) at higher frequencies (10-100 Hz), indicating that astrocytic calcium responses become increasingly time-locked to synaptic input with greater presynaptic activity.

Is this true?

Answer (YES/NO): NO